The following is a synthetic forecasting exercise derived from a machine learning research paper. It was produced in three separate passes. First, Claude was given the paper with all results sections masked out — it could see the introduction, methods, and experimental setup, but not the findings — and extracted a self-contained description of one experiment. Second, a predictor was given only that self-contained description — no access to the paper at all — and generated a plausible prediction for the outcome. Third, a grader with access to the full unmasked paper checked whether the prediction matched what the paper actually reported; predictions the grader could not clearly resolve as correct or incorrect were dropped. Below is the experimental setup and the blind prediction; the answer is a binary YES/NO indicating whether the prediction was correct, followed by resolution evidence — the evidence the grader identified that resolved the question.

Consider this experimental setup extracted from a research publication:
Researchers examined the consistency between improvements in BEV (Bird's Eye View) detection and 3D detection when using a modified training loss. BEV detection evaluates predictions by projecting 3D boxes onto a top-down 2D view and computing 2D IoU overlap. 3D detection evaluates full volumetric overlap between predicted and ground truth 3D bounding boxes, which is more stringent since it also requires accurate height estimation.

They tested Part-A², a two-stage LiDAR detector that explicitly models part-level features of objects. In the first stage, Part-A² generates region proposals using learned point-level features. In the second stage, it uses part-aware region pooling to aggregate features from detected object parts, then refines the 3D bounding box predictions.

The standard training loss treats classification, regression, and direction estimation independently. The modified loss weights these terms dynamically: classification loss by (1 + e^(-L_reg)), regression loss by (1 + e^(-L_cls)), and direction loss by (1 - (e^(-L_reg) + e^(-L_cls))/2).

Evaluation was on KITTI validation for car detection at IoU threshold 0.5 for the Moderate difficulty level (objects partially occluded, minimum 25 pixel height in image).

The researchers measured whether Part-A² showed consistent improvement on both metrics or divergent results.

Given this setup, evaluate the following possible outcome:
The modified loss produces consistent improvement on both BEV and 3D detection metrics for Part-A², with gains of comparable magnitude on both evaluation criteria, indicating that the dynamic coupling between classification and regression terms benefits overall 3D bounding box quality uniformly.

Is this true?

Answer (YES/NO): NO